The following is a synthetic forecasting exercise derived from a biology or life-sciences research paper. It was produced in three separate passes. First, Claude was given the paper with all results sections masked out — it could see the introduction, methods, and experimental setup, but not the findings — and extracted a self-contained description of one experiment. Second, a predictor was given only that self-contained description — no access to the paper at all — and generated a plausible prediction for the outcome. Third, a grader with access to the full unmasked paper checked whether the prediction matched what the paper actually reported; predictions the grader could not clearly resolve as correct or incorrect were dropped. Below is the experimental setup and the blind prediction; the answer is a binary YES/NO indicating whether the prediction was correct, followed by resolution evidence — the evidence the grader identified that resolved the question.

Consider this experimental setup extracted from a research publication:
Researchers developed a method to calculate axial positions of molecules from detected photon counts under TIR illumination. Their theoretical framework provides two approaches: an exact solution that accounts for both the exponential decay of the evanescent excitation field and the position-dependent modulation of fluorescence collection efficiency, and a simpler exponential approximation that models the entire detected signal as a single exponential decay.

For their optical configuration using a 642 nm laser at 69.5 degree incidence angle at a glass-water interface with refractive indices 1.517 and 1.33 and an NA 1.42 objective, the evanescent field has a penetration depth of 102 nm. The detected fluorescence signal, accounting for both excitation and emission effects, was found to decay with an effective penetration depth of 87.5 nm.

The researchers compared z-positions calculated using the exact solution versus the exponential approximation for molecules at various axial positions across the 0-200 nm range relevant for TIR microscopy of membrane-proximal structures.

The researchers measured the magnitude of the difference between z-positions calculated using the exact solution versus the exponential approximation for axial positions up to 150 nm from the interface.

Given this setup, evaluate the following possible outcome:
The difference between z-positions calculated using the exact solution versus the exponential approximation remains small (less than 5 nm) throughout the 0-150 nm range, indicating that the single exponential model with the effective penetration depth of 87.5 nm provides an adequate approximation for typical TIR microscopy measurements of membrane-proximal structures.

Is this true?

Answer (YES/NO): YES